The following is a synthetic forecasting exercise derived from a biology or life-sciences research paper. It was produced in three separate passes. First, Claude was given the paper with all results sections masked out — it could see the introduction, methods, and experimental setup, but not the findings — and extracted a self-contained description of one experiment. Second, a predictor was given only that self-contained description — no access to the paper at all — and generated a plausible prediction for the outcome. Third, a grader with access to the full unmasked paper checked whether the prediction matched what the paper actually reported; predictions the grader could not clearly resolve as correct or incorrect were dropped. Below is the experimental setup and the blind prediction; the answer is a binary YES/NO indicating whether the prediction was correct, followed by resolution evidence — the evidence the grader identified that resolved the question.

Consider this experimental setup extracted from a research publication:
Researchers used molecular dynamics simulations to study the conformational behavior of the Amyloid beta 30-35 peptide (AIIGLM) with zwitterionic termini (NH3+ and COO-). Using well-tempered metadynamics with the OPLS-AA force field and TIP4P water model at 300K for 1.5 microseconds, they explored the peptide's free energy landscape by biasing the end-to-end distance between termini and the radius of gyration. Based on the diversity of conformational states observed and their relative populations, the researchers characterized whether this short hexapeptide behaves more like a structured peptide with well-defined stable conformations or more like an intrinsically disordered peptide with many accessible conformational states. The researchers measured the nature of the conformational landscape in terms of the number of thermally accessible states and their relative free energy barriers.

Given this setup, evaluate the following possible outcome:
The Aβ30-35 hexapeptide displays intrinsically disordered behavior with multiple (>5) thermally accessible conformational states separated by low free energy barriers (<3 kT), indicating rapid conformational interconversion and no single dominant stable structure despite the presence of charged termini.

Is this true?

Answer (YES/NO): NO